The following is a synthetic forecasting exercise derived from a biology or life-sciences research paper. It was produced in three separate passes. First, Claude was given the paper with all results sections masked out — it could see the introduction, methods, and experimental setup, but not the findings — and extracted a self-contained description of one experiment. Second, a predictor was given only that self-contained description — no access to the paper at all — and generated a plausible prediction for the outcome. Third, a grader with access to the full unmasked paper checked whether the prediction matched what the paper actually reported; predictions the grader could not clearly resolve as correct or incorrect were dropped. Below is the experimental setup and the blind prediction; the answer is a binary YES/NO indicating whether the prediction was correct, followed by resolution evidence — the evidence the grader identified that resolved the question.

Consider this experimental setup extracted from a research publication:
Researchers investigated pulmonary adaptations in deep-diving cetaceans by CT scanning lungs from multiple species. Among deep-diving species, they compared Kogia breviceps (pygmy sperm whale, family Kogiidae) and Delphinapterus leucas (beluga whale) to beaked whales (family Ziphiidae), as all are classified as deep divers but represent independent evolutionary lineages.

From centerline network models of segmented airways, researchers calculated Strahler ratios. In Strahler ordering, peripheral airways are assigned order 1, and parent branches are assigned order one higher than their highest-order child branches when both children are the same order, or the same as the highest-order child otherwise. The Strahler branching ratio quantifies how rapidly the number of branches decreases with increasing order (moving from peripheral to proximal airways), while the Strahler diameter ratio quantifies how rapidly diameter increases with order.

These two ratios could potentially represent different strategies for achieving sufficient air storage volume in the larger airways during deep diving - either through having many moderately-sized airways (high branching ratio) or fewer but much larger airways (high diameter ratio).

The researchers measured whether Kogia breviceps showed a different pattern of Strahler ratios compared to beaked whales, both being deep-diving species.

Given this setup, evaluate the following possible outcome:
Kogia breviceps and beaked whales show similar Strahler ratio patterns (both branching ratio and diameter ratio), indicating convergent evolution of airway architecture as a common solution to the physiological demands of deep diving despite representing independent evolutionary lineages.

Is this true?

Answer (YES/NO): NO